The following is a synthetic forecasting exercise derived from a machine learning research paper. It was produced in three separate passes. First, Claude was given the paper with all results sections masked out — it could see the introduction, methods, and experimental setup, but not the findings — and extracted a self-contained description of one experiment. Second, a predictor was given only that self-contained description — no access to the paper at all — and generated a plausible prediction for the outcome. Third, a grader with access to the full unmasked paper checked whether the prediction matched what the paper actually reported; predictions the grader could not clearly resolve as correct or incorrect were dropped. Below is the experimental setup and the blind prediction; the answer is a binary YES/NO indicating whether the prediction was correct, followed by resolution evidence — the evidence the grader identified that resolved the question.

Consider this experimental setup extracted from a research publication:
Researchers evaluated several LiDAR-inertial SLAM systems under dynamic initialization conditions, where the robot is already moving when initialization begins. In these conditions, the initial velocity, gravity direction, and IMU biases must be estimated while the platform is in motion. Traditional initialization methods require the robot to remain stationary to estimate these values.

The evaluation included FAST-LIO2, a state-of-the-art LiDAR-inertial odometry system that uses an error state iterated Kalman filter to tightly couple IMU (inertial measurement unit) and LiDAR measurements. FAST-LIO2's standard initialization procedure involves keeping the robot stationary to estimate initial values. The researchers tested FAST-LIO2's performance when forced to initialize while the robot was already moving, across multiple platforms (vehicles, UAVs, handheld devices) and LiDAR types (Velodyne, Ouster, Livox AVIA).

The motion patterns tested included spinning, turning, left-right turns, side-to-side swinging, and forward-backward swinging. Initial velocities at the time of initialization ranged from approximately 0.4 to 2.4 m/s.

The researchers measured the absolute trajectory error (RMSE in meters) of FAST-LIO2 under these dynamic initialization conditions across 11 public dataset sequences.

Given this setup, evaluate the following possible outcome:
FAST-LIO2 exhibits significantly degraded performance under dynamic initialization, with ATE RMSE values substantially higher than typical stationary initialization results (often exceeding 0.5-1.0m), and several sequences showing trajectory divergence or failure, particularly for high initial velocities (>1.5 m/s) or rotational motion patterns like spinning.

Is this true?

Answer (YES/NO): NO